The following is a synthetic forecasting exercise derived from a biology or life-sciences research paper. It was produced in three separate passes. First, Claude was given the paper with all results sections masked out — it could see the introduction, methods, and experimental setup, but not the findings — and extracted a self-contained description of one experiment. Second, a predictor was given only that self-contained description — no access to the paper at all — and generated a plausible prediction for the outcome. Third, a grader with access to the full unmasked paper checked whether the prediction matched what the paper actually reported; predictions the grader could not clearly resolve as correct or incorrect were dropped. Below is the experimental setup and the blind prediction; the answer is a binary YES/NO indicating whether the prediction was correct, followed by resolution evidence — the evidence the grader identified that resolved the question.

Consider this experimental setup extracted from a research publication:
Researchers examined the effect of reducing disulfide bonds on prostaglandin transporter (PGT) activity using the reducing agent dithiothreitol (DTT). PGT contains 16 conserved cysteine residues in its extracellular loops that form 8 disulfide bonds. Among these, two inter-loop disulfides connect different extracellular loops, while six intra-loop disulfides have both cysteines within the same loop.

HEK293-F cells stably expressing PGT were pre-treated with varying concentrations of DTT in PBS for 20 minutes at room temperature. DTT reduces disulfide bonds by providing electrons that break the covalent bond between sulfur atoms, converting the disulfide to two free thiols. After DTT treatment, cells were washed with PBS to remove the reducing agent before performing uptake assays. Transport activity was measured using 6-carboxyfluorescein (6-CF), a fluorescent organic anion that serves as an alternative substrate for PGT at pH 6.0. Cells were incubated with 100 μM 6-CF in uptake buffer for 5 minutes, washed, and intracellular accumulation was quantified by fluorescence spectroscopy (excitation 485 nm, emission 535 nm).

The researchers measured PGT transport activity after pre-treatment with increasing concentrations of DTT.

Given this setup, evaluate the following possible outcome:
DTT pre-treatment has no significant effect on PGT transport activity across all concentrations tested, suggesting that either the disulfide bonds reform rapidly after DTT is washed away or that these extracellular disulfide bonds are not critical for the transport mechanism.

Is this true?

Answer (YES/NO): YES